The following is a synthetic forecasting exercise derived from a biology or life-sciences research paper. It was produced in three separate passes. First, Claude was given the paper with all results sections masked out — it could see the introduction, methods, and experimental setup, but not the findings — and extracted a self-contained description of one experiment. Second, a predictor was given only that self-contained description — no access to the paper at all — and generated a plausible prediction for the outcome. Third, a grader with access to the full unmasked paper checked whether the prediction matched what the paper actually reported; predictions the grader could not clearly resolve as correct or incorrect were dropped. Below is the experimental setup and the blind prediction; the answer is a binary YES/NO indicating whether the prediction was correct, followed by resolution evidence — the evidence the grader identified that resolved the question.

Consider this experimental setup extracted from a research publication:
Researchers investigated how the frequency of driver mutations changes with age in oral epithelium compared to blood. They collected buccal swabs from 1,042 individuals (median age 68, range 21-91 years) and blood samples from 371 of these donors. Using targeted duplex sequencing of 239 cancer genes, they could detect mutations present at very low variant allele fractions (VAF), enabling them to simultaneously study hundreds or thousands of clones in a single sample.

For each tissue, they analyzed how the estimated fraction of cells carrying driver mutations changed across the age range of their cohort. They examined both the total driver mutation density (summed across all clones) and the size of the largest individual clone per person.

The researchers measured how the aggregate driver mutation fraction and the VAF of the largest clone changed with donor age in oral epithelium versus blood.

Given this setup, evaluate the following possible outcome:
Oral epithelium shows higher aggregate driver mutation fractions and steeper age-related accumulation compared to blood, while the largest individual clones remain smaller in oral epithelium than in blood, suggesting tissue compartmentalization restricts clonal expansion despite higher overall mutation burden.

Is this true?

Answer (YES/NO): NO